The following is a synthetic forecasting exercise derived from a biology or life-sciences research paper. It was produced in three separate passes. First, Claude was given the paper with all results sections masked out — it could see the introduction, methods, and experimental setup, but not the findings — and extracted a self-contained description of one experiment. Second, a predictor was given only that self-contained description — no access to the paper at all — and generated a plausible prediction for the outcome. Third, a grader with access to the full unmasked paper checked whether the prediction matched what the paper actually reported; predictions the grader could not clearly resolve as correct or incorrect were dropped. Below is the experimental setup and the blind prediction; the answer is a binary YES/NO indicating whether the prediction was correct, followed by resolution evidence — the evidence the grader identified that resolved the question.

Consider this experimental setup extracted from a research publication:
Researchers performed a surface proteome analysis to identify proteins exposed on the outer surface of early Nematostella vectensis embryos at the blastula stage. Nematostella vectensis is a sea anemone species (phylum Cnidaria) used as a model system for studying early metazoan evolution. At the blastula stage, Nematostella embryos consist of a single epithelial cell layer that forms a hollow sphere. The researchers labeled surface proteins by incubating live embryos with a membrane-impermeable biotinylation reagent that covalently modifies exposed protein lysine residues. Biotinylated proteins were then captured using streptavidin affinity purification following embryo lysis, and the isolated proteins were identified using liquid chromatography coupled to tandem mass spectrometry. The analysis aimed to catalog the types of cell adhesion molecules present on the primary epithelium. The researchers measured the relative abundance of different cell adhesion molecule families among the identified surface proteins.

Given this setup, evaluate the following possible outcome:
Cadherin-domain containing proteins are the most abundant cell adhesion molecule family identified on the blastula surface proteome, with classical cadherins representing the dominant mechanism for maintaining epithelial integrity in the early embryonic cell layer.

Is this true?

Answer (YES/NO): NO